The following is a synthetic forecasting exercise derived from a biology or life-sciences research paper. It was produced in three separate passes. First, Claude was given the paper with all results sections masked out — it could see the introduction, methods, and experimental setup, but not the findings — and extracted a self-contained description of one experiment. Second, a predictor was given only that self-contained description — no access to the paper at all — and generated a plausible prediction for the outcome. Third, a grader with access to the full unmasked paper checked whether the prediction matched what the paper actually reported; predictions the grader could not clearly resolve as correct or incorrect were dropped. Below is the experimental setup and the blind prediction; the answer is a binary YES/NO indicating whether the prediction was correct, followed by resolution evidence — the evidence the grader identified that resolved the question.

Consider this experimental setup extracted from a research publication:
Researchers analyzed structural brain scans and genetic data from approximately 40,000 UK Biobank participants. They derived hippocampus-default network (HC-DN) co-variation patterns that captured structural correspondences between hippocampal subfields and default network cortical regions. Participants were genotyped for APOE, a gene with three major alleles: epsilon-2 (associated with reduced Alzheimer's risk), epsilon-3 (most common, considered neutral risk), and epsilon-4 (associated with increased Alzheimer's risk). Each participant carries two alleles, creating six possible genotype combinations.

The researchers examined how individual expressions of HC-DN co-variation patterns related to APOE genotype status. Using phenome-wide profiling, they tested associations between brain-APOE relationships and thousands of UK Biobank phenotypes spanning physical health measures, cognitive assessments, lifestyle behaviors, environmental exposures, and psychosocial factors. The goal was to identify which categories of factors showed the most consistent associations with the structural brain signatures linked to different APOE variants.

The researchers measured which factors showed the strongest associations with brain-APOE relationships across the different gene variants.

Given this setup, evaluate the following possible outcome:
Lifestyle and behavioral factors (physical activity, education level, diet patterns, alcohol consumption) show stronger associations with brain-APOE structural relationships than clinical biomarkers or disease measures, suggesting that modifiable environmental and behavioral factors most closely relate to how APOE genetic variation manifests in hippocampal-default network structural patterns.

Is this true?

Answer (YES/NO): NO